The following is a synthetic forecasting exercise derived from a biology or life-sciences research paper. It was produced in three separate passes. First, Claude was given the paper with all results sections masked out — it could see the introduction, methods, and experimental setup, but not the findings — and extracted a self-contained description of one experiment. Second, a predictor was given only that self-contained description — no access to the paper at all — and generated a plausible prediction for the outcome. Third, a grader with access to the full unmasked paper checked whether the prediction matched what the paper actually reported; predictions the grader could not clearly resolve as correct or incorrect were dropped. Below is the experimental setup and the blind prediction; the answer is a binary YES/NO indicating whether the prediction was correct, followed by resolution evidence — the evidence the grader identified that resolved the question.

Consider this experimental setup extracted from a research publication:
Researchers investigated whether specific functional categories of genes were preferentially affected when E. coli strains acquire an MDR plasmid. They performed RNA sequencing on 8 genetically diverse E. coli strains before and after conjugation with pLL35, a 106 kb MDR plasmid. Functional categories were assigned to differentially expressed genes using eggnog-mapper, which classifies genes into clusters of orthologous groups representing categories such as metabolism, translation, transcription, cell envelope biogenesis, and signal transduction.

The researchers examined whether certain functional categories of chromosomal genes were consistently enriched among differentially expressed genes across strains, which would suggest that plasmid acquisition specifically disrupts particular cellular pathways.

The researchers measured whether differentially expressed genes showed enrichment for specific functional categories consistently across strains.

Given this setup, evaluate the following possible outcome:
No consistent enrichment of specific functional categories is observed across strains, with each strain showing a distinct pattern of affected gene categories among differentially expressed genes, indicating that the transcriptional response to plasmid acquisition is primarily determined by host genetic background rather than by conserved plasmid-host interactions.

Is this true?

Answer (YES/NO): NO